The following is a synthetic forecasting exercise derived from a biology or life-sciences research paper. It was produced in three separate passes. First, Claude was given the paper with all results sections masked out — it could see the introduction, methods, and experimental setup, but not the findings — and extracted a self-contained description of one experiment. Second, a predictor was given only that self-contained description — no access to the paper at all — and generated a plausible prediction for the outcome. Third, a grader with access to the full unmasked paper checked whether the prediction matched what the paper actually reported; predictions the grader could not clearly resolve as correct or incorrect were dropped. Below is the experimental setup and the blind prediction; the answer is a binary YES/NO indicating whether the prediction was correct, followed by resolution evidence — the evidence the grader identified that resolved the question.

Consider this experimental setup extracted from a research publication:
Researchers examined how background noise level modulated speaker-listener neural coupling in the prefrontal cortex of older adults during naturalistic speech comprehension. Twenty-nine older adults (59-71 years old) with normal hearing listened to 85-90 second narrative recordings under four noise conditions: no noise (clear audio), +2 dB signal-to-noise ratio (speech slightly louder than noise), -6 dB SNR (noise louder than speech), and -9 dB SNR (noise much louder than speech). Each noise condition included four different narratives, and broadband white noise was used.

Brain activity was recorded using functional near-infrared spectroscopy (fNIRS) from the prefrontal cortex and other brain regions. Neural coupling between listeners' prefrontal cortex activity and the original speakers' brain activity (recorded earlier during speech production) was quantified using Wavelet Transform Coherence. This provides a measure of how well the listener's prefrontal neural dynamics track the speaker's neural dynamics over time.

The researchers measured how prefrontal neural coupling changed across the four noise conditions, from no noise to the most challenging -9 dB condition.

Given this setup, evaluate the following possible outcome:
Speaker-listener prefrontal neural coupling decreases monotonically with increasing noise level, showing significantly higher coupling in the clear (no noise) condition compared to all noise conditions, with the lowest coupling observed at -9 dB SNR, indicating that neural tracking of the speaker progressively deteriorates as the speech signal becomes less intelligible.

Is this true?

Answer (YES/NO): NO